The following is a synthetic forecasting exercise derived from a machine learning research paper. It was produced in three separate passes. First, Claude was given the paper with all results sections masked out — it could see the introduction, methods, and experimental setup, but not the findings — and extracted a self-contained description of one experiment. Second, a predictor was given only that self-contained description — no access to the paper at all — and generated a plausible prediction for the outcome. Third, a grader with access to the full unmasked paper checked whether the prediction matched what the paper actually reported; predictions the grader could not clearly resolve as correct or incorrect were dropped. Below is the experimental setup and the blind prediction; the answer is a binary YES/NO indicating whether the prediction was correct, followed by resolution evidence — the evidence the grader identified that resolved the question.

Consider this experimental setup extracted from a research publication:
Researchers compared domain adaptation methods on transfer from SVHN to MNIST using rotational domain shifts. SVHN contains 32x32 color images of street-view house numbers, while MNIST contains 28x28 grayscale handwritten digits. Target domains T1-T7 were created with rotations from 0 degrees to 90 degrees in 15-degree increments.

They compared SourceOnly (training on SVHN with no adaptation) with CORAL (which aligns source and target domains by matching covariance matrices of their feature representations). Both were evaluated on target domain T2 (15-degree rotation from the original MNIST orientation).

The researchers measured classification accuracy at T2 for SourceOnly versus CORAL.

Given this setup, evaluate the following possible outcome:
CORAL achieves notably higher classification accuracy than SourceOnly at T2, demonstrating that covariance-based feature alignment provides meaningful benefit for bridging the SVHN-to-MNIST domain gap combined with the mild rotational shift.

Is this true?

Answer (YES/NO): YES